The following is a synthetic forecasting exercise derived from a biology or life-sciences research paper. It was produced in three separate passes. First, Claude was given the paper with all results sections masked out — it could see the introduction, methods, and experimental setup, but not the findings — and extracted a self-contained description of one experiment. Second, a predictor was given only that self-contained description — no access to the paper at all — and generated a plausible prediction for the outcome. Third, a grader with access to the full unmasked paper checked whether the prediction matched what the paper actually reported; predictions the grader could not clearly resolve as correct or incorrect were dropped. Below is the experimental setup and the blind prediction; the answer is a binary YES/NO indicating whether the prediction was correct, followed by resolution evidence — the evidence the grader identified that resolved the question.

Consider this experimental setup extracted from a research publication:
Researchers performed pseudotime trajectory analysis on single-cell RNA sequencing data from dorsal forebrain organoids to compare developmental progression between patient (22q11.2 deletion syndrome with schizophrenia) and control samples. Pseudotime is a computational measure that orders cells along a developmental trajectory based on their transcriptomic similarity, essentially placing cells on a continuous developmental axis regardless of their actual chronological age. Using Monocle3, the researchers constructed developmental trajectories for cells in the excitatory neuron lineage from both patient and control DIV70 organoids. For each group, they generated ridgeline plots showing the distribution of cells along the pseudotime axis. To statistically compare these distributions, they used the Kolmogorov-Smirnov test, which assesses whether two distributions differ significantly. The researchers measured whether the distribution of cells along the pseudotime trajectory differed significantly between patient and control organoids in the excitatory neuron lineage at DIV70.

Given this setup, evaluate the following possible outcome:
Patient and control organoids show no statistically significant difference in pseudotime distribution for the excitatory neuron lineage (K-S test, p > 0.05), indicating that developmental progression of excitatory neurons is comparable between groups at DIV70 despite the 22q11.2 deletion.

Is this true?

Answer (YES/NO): NO